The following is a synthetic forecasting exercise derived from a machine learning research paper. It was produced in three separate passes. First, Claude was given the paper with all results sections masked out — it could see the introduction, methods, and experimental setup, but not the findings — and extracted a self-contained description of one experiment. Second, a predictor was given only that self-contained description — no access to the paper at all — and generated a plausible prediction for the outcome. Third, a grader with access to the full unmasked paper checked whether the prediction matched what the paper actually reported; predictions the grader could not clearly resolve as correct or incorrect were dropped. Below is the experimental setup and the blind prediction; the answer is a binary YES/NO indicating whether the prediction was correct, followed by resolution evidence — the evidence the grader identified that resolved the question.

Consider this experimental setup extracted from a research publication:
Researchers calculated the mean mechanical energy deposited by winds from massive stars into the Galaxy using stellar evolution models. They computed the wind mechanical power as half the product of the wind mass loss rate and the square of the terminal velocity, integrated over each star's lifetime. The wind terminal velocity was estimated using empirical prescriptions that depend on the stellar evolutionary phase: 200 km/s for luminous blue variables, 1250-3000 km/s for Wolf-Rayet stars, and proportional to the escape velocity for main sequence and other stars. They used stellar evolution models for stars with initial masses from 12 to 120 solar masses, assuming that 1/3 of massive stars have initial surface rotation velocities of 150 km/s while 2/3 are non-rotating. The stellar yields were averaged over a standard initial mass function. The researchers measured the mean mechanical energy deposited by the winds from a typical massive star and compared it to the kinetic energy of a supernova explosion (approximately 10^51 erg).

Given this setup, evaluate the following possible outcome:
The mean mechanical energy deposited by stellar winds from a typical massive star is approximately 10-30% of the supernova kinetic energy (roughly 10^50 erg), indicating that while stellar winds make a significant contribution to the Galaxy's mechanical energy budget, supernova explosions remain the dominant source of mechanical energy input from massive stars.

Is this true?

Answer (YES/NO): YES